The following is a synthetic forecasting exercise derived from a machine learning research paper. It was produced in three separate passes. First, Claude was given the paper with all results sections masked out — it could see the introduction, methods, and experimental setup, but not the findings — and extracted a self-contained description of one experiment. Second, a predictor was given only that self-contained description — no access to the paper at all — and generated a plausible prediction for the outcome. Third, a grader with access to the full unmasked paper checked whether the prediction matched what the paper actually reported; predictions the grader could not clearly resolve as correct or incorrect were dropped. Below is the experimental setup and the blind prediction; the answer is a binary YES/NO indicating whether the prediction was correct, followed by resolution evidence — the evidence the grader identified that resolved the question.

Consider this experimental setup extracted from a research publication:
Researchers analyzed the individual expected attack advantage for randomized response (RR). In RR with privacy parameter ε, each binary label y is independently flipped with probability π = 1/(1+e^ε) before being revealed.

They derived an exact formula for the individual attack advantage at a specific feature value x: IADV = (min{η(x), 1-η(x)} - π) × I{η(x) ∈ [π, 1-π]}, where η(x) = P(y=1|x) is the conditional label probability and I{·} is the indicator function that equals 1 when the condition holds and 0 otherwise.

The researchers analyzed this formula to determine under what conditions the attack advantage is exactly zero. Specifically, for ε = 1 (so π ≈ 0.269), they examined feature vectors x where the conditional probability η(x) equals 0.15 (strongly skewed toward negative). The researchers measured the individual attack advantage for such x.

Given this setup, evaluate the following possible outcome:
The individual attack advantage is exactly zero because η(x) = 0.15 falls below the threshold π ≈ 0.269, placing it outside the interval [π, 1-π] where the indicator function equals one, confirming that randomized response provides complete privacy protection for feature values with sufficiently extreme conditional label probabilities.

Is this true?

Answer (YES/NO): YES